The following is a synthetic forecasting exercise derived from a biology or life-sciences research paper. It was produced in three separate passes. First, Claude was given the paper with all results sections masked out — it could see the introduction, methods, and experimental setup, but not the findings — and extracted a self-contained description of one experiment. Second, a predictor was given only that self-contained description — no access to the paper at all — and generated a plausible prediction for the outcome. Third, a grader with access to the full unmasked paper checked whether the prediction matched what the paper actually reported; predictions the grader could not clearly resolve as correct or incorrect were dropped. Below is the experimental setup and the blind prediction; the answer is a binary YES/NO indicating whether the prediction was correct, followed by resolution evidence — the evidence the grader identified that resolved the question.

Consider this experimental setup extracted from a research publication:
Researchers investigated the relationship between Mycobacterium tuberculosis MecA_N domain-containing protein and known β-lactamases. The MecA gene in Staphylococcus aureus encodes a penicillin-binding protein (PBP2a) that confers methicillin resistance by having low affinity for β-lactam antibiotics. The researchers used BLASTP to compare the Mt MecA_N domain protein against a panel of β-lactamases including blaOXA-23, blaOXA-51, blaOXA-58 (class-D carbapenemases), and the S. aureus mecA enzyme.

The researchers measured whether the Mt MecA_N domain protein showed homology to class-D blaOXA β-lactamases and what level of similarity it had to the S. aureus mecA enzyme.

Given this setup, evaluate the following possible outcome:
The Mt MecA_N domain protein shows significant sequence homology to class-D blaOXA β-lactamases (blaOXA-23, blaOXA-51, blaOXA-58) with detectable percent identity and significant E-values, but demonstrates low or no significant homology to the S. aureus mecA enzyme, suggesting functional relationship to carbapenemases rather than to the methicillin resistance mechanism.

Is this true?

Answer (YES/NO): NO